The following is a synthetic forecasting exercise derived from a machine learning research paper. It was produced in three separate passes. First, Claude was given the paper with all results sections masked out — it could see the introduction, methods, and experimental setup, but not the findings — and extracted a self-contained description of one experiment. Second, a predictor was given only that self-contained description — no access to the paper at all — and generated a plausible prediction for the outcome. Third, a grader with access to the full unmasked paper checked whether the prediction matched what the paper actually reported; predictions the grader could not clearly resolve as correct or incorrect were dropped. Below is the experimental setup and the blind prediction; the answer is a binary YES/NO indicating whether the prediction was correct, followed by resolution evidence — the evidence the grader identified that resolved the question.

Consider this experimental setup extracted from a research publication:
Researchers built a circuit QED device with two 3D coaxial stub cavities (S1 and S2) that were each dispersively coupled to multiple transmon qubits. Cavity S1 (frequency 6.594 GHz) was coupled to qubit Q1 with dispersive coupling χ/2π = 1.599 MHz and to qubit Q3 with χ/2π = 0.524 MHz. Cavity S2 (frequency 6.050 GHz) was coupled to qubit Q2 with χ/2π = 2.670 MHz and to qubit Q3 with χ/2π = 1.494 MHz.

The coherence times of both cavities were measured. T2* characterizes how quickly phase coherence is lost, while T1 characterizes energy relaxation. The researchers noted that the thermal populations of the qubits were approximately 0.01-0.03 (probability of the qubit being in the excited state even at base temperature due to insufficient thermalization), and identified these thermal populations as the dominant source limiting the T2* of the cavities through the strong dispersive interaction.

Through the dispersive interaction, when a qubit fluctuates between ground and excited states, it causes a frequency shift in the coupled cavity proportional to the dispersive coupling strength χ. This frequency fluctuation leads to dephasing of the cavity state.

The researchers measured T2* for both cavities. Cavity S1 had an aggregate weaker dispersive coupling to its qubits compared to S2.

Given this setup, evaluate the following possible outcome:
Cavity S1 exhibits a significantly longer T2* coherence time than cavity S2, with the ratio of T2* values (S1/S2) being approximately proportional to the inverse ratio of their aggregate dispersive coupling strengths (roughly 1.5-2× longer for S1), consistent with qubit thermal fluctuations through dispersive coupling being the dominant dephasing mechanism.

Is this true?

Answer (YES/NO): YES